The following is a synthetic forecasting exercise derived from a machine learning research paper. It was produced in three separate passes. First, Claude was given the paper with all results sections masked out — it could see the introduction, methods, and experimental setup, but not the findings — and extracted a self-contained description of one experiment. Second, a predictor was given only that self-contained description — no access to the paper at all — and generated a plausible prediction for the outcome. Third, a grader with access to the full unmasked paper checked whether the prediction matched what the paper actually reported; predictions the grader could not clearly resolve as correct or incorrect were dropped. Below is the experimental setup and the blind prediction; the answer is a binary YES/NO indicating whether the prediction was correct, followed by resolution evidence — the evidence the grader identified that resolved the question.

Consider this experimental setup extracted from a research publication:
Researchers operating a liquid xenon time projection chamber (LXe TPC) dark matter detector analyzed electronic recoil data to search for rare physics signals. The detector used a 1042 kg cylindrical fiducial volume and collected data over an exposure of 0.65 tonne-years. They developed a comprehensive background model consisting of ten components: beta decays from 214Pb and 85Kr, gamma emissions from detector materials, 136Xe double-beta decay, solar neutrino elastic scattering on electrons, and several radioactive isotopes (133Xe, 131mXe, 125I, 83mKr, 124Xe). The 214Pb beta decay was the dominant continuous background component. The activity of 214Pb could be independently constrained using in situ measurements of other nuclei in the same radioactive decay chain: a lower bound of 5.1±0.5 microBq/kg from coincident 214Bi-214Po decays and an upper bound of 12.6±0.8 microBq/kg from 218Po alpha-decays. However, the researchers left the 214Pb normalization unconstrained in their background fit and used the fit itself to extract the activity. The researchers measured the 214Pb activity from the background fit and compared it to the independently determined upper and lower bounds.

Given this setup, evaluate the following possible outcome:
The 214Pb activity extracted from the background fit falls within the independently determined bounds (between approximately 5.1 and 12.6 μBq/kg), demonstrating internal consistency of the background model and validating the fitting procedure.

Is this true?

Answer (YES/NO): YES